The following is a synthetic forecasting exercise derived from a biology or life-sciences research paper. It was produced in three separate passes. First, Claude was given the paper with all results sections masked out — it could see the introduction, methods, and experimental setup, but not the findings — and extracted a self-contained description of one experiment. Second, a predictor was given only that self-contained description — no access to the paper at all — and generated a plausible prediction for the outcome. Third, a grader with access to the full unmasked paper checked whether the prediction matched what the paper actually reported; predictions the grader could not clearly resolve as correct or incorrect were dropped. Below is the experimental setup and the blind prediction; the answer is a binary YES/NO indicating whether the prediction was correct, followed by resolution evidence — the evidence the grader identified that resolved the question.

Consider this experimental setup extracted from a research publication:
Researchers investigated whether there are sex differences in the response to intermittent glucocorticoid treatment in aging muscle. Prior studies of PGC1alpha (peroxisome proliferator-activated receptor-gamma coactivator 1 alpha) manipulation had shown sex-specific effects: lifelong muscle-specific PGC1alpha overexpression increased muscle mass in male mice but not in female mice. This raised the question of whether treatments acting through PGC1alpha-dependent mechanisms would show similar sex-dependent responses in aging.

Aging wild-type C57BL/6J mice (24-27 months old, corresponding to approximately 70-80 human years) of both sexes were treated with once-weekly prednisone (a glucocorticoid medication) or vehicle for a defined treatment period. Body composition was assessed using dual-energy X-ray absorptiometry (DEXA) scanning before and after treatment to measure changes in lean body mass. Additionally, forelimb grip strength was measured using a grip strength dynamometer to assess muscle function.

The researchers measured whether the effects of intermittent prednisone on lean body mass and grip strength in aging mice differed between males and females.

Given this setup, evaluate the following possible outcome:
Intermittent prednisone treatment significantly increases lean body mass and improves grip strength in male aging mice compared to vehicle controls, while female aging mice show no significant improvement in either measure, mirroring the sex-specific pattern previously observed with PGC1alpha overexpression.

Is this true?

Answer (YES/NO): NO